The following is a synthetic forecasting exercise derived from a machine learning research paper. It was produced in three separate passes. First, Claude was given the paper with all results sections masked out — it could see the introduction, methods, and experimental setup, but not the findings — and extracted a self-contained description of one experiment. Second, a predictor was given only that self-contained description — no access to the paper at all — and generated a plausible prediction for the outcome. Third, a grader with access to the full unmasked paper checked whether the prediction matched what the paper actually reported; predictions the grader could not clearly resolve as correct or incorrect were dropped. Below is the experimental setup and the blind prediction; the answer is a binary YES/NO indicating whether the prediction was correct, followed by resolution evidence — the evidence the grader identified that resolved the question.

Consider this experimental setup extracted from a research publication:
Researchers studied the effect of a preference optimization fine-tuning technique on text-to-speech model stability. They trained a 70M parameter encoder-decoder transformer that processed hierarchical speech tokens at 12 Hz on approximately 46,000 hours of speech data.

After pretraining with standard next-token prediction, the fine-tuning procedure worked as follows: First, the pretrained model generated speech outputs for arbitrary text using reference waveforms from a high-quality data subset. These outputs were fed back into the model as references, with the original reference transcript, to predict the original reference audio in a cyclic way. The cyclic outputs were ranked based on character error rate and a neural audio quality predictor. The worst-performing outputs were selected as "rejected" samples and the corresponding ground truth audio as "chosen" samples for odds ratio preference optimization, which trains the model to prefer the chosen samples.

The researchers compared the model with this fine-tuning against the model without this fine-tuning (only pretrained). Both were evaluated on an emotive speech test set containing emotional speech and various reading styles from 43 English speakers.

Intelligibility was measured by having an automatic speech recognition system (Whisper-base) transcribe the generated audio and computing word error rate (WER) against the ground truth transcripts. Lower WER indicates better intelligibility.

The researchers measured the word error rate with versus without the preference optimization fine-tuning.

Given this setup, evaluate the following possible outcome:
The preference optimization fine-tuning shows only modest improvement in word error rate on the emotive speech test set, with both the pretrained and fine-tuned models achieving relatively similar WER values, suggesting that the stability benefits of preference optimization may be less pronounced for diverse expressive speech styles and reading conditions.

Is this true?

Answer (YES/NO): NO